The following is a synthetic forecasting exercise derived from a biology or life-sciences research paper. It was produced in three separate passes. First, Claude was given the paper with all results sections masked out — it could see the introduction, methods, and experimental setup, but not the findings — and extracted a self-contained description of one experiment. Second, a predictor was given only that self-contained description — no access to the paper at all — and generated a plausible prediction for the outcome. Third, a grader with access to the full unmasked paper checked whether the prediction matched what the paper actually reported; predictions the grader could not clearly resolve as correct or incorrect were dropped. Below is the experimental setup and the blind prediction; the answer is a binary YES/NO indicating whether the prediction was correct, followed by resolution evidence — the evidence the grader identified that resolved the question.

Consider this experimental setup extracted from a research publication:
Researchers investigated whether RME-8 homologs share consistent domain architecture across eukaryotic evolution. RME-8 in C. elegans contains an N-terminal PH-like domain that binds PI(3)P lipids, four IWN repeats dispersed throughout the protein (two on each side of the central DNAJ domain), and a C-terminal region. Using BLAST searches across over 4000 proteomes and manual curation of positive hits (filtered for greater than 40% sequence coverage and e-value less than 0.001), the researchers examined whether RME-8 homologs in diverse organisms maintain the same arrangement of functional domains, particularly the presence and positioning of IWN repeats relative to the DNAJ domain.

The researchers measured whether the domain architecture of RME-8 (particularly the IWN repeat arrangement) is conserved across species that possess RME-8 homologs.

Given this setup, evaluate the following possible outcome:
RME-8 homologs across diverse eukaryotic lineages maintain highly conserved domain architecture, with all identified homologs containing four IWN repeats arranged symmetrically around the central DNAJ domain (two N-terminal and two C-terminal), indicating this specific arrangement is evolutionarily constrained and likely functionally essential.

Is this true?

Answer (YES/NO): NO